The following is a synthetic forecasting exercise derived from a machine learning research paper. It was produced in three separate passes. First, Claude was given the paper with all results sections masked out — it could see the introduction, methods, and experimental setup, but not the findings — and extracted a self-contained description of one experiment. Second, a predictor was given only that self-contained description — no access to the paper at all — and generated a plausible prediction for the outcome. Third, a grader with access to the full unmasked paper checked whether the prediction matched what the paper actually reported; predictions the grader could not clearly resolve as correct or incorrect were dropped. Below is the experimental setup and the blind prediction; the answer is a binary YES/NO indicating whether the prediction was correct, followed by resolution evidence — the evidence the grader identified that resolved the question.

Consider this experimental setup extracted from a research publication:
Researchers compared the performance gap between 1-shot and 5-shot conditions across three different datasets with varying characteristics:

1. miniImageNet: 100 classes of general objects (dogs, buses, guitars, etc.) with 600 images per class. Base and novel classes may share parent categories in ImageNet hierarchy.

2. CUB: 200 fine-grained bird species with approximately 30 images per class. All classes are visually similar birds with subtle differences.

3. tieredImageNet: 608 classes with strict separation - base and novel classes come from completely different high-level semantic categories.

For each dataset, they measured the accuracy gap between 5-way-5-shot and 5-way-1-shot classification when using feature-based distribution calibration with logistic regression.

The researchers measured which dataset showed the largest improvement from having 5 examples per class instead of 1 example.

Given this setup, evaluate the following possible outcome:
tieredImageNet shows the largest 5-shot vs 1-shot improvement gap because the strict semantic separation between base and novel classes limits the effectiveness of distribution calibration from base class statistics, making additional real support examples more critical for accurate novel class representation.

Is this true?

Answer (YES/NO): NO